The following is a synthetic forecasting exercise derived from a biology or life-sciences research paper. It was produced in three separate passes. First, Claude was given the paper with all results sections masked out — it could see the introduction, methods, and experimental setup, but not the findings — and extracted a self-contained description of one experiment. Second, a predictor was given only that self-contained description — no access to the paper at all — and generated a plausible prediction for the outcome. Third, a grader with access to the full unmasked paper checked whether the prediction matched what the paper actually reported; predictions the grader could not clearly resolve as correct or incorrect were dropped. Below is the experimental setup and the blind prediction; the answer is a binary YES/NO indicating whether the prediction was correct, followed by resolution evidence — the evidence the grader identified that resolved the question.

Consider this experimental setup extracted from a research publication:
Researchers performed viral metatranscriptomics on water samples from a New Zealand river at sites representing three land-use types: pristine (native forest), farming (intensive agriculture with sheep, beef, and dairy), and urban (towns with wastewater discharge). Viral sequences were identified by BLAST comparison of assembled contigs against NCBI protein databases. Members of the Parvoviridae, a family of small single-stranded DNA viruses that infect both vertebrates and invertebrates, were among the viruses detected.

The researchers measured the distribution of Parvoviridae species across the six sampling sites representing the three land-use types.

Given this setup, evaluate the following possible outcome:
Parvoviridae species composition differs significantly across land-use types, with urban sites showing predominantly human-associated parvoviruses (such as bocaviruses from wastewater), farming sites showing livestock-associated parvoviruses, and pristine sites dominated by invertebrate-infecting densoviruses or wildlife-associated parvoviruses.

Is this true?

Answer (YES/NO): NO